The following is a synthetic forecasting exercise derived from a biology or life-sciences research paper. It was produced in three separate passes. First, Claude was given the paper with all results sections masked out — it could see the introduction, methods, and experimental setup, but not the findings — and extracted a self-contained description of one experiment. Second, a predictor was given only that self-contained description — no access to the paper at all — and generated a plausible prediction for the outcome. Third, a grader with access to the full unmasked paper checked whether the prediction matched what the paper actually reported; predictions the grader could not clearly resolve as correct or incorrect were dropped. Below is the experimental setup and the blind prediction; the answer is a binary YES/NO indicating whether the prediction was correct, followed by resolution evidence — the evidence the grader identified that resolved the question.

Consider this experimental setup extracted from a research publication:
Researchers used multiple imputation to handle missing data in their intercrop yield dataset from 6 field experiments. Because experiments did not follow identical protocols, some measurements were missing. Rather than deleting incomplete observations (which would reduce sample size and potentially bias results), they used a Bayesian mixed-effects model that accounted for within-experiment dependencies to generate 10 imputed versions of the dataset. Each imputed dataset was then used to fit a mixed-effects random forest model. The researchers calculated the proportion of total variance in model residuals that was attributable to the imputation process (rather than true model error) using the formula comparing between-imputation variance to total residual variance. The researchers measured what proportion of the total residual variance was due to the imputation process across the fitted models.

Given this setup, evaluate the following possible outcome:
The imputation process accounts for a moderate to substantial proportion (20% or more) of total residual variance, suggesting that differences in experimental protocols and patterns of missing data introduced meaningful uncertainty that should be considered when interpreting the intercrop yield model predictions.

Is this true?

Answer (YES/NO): NO